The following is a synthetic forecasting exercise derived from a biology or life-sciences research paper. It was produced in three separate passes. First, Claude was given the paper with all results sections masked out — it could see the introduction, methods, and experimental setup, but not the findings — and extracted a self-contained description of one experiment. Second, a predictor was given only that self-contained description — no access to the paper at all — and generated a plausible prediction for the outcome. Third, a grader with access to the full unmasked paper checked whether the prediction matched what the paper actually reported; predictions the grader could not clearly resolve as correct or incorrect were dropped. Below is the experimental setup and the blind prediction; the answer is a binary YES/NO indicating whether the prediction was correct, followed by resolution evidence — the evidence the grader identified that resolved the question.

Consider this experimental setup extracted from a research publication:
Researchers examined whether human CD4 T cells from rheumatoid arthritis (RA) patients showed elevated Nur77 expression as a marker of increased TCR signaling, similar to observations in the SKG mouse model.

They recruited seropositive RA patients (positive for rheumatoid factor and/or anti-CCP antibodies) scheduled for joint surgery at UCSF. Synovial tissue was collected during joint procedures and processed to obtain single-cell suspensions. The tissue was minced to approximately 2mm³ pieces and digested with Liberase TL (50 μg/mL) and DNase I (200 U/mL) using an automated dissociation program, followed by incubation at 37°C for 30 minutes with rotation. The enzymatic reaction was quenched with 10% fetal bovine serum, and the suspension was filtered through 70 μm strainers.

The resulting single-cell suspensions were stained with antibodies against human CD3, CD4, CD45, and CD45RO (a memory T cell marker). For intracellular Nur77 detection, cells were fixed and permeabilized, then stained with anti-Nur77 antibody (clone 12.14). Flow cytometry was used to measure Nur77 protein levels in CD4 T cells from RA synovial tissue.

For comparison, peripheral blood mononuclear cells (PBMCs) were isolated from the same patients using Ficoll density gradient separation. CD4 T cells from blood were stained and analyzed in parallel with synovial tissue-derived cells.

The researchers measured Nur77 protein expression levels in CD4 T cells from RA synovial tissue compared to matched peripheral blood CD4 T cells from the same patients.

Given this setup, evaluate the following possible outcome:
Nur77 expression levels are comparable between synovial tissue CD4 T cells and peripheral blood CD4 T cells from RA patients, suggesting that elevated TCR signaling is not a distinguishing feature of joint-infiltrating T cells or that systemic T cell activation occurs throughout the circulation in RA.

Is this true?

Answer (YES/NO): NO